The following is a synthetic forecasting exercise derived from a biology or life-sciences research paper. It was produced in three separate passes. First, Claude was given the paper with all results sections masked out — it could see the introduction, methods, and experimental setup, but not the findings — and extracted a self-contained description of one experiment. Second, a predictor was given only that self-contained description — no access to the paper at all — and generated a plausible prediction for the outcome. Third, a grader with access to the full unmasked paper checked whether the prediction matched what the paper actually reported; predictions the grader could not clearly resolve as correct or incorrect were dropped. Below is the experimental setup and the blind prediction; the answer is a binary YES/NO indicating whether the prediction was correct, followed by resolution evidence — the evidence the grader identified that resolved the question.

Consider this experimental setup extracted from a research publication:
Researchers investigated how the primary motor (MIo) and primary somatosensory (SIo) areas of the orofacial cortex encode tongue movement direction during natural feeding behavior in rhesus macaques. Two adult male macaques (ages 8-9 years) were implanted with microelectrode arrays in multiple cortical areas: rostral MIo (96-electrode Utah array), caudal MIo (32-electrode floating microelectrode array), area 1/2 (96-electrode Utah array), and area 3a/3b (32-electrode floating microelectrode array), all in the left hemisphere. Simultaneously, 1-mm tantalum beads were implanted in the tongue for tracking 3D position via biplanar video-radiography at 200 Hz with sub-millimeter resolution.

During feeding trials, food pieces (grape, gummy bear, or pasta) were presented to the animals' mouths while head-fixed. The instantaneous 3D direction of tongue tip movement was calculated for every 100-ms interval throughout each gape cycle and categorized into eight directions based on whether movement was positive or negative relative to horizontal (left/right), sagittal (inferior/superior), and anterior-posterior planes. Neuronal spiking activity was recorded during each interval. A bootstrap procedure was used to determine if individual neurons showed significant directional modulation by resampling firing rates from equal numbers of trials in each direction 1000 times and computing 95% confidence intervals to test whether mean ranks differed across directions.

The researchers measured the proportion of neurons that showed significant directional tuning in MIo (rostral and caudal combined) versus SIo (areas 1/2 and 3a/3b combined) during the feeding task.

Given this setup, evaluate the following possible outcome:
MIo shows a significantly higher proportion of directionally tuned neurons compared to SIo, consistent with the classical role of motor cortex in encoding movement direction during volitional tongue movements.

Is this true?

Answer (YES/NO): YES